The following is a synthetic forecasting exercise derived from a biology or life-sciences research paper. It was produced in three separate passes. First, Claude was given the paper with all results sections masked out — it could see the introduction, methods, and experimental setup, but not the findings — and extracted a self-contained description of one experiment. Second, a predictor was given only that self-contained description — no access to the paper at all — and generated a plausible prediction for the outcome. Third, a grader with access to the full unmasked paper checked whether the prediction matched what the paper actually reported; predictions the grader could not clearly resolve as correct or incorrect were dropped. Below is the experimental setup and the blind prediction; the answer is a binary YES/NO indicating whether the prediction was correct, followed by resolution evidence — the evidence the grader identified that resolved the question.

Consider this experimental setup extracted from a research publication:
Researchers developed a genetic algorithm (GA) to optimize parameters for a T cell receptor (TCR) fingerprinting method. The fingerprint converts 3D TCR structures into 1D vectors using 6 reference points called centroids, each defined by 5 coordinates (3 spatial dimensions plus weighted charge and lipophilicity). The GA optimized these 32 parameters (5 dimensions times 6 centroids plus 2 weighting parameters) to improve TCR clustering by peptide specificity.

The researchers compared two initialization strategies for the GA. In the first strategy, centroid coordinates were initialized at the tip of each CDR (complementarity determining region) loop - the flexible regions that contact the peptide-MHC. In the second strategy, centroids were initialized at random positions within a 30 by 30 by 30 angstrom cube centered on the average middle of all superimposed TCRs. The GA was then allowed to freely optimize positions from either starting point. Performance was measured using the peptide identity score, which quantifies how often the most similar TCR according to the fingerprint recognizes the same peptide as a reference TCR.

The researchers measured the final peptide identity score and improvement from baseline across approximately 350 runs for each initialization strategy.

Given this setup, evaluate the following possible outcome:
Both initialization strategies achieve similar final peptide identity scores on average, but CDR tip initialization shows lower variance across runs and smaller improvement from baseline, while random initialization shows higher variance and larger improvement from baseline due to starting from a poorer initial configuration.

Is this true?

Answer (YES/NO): NO